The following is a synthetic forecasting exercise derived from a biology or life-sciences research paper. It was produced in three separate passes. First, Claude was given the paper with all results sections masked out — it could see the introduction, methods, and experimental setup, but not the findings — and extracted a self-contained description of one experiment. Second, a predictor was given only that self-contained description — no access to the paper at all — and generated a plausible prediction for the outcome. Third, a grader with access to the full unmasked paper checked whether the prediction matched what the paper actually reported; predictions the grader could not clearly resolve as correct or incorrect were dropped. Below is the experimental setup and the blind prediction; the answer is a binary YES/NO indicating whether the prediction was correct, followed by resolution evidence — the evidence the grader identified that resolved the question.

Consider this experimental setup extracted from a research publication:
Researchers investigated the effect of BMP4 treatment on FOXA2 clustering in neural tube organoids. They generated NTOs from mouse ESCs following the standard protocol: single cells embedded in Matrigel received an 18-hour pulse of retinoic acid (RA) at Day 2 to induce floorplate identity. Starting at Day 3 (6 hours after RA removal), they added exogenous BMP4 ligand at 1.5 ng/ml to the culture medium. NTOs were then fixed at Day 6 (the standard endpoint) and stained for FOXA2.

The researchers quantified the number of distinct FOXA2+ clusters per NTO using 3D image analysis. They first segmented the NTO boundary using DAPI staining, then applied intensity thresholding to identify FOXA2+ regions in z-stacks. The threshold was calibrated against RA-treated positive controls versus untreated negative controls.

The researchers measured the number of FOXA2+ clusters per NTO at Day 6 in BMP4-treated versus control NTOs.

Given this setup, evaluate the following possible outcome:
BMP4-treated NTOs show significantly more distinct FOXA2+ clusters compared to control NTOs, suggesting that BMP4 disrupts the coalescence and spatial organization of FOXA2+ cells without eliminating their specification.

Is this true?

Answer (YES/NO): NO